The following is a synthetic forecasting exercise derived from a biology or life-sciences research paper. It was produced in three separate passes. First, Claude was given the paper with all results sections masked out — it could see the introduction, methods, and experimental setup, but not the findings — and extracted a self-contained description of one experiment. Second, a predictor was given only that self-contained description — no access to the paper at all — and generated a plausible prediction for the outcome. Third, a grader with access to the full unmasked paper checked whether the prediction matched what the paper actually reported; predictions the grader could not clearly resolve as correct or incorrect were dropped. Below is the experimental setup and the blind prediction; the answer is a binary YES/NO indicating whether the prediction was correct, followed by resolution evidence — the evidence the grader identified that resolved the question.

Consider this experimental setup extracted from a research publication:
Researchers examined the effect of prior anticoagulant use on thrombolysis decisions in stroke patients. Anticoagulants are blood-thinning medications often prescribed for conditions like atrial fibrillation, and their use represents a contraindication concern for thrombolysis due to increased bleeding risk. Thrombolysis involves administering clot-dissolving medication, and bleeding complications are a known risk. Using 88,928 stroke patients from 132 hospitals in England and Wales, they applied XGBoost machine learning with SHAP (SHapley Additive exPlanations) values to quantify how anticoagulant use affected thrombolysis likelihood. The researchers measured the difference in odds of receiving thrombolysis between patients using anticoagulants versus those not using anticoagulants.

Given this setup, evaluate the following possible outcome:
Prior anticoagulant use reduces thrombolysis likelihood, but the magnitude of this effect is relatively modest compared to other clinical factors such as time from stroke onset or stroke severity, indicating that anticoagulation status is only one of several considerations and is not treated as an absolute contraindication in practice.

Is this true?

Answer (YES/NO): NO